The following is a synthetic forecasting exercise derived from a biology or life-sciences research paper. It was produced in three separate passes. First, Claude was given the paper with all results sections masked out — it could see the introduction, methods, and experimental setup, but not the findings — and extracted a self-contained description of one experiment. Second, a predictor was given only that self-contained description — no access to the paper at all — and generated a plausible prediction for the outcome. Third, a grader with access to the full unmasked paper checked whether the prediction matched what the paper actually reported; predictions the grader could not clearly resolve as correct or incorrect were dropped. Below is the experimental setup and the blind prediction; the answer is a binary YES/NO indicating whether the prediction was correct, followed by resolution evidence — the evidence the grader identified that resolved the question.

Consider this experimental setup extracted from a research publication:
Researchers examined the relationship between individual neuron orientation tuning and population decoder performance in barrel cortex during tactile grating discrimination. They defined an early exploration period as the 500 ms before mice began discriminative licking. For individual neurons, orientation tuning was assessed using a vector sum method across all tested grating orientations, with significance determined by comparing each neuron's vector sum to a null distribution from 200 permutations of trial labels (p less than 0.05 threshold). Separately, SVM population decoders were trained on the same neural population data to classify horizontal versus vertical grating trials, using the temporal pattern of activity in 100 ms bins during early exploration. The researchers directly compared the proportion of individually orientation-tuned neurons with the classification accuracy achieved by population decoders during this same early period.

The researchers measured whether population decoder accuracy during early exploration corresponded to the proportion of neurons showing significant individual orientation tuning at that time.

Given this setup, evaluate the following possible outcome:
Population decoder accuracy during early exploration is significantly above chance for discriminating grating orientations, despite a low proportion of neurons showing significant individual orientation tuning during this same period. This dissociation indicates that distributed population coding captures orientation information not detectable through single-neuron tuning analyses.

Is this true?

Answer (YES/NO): YES